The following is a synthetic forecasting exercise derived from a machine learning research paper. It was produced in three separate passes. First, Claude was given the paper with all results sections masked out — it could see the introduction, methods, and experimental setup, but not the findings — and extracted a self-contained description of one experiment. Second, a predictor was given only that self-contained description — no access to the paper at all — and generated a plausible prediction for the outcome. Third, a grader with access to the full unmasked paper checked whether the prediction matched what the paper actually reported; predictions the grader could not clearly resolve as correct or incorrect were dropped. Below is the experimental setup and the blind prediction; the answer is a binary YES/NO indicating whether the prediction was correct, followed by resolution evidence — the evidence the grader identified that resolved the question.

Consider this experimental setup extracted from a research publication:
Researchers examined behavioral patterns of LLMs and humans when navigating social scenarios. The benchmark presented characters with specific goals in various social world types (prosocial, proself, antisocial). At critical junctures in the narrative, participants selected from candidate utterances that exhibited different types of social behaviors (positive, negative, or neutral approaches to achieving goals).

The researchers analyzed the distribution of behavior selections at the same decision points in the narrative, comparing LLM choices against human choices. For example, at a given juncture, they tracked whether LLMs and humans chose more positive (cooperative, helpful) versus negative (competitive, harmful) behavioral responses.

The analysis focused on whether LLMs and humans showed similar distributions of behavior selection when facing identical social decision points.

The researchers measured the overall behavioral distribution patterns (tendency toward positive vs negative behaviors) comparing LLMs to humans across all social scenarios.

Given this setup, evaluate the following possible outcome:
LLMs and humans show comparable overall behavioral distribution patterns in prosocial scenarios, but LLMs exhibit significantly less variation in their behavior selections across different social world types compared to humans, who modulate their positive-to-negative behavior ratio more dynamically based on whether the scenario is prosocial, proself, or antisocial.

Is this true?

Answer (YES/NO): NO